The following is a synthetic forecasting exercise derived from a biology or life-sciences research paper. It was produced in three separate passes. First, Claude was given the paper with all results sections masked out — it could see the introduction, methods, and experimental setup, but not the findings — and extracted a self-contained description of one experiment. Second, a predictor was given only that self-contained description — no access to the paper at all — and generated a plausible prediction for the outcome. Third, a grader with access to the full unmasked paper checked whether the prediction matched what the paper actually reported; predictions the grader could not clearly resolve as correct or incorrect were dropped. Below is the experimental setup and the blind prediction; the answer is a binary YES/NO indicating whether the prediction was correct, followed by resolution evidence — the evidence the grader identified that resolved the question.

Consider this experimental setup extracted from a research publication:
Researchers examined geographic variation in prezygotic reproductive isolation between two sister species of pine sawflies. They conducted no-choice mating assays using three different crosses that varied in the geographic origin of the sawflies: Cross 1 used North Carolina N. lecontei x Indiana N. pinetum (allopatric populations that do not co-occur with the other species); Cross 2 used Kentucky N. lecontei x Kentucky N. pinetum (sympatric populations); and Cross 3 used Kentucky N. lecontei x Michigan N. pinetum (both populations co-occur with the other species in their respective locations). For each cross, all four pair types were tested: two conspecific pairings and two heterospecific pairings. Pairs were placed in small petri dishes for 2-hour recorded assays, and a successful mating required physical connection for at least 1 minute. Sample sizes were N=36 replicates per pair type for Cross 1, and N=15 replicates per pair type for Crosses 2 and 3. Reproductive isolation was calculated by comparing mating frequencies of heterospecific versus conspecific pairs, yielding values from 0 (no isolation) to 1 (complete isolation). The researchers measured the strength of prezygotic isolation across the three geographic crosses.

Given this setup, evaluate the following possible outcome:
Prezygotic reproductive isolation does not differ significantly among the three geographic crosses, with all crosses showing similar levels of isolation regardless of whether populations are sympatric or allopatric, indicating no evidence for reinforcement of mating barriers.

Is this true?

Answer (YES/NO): NO